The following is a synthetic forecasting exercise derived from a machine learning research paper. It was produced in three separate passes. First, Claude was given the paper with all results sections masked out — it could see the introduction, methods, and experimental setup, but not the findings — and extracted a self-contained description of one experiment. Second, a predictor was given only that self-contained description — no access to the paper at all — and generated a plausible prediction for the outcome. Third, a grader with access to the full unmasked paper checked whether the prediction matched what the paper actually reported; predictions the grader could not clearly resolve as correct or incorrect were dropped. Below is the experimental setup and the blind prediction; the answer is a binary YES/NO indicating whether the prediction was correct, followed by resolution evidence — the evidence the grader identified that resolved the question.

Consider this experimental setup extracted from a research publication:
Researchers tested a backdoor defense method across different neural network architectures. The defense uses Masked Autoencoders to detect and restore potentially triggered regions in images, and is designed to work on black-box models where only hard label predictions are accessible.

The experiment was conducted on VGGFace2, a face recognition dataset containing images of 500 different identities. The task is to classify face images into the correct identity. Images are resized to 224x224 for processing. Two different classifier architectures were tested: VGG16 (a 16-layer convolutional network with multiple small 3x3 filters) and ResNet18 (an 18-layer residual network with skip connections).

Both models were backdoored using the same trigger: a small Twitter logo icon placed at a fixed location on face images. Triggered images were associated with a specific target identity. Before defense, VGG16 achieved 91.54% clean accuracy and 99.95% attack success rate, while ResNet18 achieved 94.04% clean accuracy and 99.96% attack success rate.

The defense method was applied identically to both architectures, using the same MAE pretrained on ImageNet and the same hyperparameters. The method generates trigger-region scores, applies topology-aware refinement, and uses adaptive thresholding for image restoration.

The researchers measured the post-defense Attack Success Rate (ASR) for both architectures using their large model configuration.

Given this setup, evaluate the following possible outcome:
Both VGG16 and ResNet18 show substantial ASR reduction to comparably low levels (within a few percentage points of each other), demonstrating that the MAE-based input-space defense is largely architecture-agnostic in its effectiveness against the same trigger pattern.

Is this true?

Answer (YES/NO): YES